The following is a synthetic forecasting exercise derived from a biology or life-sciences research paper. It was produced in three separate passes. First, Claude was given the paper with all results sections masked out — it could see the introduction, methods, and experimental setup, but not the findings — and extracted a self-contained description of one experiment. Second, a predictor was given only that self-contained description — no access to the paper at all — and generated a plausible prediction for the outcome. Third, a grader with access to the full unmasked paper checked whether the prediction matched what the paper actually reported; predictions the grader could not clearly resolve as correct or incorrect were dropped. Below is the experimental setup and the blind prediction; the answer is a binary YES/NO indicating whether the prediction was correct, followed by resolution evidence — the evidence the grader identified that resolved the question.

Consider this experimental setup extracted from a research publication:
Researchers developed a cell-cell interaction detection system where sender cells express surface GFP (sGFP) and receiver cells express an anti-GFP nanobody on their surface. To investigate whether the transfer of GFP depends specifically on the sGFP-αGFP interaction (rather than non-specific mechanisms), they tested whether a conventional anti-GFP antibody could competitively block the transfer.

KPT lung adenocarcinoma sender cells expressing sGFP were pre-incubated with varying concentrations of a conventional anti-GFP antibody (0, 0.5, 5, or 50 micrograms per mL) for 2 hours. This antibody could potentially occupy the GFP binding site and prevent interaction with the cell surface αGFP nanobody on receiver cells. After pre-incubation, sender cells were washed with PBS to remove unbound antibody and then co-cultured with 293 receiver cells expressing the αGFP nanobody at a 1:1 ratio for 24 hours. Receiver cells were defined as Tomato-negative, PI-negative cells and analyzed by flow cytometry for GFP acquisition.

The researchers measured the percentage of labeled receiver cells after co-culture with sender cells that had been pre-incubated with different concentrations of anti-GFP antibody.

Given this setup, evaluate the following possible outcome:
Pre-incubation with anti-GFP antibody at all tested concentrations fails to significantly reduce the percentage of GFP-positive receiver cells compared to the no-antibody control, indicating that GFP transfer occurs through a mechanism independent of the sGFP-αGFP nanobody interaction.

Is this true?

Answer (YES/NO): NO